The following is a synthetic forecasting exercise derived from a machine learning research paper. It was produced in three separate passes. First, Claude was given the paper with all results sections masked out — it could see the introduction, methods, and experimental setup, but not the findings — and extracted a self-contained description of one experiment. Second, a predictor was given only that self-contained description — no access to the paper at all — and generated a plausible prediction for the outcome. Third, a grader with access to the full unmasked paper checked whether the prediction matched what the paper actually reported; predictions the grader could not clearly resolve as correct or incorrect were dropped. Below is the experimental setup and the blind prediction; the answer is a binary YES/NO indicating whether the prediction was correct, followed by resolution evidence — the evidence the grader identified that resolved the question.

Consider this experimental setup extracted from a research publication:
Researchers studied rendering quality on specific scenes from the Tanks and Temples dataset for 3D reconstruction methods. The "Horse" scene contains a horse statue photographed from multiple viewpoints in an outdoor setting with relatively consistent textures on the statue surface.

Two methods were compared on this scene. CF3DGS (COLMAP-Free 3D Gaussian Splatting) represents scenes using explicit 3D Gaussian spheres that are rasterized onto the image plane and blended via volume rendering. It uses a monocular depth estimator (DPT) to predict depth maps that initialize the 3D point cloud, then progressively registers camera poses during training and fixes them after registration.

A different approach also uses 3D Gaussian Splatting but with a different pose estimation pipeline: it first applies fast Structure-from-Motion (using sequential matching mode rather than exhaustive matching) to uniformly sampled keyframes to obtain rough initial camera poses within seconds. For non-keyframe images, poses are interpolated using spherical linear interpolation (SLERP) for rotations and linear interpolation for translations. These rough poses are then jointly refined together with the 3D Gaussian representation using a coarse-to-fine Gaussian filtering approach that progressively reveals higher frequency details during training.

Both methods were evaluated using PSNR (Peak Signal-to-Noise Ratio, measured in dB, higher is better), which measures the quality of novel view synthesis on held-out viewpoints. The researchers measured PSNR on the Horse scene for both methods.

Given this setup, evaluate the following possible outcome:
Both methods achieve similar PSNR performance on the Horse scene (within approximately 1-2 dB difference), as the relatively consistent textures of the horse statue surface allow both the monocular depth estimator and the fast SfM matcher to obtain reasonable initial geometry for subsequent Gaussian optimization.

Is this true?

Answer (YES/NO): YES